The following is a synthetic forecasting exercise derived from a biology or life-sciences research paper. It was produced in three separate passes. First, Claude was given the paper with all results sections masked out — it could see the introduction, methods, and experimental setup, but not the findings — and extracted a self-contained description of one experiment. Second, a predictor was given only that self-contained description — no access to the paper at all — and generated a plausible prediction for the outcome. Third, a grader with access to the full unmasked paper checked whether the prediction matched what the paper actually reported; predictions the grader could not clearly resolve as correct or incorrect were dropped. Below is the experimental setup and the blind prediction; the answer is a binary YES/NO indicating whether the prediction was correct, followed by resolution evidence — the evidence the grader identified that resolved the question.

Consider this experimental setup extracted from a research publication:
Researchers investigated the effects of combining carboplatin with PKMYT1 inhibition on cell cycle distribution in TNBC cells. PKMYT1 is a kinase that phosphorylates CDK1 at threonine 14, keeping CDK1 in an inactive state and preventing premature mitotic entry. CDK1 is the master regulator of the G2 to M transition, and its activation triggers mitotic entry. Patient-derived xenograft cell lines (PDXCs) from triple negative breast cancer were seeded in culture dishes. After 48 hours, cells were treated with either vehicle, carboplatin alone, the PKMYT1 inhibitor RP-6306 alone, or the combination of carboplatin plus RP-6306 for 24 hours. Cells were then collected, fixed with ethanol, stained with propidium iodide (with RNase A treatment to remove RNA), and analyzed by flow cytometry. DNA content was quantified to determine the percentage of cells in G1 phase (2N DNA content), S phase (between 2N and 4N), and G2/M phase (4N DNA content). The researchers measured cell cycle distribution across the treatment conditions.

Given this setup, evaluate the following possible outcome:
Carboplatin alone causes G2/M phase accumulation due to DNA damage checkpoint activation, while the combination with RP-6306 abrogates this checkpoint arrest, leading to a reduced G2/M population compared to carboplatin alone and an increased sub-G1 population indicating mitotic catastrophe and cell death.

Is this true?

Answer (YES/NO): NO